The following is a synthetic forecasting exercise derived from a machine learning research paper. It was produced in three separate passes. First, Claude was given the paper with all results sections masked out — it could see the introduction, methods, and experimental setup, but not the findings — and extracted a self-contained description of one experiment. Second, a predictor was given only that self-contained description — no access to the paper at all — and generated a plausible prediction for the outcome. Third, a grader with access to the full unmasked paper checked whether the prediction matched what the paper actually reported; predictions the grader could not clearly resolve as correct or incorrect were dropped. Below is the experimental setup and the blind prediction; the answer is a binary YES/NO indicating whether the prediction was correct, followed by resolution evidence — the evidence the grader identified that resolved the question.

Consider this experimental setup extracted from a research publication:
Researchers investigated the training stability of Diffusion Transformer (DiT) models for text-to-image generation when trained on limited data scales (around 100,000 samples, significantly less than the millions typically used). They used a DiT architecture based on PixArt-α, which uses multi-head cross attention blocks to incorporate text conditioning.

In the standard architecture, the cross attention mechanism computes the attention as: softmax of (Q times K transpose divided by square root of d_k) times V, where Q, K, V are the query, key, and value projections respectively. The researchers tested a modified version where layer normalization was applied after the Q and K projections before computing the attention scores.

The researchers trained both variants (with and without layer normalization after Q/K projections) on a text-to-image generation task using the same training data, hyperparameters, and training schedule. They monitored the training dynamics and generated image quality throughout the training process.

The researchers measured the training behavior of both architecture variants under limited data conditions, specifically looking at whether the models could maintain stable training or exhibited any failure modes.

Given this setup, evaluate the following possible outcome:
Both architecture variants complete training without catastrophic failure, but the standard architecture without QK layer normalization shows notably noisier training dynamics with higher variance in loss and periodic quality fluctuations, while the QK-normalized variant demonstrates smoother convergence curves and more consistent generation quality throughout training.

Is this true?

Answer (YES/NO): NO